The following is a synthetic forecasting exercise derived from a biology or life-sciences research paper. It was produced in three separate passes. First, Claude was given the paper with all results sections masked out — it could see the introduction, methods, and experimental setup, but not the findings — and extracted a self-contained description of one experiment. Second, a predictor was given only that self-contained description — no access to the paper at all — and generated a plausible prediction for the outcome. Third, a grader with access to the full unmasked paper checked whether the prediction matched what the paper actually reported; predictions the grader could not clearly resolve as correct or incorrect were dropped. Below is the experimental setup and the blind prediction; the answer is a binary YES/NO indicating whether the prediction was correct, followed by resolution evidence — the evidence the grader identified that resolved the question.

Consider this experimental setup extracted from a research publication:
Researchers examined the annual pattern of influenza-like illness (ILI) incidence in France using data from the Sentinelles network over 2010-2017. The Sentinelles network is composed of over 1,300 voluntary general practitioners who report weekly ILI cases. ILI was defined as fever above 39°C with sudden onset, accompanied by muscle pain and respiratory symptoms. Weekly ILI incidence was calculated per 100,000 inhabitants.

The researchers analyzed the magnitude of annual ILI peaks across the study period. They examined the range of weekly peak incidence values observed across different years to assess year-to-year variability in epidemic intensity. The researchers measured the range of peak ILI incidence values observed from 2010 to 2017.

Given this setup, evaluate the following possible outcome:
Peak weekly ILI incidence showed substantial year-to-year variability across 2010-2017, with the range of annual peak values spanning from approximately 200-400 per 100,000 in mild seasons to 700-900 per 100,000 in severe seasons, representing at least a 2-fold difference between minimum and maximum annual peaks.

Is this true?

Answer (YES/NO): NO